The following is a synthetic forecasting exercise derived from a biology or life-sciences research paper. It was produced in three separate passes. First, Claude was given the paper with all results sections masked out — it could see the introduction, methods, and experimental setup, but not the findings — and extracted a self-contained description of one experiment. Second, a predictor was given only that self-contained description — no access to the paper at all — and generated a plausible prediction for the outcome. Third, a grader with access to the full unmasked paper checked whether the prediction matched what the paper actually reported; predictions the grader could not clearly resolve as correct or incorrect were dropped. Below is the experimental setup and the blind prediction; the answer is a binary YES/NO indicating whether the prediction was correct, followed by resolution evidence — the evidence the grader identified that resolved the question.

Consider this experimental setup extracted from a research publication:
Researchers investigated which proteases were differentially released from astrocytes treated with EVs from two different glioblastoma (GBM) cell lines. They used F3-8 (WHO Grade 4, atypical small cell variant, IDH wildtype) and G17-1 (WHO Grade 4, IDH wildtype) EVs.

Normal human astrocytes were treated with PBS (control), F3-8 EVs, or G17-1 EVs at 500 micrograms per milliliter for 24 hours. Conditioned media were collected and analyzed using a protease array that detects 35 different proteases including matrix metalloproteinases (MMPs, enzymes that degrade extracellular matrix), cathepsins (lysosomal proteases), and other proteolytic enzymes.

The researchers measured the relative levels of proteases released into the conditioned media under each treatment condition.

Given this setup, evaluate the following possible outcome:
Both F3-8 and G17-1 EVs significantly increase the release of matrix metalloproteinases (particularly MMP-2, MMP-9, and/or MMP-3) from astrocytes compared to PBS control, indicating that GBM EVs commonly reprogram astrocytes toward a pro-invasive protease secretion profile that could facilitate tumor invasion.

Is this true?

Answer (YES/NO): NO